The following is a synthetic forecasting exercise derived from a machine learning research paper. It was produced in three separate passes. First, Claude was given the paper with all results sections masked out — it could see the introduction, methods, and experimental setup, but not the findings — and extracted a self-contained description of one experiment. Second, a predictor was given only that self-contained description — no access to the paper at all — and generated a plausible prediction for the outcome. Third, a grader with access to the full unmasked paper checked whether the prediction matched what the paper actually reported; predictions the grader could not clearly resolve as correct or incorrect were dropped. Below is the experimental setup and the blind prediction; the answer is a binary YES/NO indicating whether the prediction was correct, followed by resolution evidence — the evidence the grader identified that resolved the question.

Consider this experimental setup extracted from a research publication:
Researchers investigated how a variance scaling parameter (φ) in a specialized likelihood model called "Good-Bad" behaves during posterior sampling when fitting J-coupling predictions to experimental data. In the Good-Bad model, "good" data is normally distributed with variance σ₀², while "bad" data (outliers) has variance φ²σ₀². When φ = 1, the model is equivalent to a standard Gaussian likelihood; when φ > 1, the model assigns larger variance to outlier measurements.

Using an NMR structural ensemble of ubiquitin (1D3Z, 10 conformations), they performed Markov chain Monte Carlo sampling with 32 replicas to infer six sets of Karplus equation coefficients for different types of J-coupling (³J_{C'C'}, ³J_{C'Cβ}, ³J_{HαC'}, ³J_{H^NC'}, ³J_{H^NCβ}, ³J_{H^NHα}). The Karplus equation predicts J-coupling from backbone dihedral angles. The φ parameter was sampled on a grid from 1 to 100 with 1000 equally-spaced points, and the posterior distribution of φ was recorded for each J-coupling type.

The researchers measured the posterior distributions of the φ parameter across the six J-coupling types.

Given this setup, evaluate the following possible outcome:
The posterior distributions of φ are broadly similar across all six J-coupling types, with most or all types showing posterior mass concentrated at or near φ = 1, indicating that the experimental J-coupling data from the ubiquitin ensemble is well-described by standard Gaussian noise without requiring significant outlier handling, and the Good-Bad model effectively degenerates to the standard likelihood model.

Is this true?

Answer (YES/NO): NO